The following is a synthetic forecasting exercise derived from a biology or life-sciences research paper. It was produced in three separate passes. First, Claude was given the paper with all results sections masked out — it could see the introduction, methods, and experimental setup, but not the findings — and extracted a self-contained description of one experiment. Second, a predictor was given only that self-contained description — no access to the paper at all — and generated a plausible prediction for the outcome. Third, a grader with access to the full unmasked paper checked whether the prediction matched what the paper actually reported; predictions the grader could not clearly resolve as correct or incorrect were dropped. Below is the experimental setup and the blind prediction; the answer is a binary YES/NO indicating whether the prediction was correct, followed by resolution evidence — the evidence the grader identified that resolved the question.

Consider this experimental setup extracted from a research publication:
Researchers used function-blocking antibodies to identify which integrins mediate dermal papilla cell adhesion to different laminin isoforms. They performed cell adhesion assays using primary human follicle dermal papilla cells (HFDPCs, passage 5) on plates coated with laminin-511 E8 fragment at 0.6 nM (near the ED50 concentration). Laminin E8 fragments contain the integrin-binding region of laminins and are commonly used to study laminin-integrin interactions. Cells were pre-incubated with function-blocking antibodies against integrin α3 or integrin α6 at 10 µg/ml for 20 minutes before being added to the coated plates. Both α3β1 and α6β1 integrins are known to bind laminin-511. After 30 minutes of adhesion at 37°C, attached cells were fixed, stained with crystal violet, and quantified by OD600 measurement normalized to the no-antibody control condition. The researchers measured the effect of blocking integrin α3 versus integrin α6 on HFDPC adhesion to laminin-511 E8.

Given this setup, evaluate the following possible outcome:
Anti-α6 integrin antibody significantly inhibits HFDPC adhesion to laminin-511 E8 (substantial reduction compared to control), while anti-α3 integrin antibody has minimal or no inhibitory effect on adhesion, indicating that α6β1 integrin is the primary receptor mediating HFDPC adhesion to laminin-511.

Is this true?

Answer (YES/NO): NO